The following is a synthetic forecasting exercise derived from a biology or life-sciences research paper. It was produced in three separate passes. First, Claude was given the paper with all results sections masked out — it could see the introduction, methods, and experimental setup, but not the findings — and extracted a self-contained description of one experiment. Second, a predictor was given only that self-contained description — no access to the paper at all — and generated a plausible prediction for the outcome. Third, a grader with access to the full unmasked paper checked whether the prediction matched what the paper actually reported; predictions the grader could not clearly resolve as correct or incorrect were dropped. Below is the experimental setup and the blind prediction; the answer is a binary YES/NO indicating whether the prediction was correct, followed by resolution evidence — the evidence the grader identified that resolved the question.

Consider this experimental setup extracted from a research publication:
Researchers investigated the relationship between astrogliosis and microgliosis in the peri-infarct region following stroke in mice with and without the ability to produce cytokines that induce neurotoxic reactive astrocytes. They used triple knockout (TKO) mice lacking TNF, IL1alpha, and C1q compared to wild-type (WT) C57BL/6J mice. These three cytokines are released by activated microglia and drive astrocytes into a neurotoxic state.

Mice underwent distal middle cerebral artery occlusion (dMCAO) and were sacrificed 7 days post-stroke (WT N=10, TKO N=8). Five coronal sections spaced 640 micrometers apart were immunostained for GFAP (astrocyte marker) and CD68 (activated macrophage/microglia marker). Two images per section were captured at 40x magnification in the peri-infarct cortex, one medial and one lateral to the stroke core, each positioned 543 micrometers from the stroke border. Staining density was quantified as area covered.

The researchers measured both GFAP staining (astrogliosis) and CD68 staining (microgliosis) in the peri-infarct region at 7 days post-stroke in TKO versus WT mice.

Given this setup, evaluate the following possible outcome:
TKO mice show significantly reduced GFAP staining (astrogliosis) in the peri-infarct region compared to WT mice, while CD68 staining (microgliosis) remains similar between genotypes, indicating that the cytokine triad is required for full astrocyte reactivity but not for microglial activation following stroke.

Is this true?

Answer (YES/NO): NO